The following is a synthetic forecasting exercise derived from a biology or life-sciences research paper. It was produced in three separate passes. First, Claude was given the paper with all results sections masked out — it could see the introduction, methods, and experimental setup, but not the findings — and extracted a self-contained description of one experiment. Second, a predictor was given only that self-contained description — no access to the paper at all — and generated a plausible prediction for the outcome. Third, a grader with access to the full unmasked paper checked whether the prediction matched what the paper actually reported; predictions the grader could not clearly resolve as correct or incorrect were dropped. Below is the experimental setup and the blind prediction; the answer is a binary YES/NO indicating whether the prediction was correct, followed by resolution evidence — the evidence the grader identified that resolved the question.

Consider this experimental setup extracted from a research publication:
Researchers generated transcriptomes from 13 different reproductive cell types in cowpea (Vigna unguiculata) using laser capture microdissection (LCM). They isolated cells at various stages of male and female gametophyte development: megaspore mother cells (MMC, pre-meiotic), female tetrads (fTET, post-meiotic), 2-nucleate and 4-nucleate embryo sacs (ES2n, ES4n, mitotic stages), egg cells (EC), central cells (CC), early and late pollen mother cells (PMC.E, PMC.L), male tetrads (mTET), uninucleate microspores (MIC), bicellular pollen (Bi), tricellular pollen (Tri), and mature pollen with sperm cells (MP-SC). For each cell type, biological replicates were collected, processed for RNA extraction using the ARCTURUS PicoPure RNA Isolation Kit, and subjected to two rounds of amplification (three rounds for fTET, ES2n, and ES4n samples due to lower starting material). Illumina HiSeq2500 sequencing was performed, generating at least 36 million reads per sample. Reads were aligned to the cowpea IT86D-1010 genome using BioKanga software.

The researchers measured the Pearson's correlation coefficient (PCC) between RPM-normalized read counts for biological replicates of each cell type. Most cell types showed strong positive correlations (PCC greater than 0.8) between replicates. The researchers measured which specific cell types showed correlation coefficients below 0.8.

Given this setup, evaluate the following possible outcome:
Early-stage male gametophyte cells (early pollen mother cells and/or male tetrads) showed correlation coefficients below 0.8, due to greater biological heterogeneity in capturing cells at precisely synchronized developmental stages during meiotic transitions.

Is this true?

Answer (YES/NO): NO